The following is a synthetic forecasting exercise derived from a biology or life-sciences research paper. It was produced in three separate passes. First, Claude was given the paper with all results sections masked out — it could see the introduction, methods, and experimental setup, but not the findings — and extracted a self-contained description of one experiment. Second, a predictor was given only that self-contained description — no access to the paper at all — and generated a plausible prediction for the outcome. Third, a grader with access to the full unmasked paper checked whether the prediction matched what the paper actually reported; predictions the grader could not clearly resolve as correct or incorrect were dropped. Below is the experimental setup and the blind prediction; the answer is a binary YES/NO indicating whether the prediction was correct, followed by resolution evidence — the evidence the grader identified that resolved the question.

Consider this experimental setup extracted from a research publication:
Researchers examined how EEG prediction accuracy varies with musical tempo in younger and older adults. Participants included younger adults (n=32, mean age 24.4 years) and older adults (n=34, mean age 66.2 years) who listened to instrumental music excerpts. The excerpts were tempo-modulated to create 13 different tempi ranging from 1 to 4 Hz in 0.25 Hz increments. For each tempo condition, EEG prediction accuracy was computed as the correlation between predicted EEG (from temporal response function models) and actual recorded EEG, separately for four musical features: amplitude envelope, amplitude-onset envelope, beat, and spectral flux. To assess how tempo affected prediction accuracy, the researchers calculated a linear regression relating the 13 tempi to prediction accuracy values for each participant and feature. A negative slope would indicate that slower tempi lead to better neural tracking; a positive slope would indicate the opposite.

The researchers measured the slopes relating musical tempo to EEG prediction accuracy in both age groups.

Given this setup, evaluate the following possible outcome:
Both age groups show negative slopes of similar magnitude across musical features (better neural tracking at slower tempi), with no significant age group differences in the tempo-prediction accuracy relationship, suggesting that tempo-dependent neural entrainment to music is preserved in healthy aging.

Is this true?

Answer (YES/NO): NO